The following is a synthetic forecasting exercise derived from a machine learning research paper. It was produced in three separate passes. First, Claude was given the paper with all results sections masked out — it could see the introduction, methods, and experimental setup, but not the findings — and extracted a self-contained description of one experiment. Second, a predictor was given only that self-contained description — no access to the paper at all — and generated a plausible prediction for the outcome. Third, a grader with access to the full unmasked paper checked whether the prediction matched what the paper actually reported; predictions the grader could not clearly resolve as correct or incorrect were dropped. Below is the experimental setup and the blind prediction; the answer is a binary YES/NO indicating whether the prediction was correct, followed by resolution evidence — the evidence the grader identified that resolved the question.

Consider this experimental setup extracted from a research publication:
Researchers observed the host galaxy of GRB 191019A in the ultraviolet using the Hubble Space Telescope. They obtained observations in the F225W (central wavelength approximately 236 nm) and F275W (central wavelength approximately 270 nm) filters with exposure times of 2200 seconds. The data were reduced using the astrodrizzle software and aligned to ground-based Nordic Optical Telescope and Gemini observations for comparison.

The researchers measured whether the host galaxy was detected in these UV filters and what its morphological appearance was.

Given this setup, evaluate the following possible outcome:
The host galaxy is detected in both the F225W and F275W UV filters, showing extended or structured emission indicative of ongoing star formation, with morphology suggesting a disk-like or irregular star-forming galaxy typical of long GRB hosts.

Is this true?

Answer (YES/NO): NO